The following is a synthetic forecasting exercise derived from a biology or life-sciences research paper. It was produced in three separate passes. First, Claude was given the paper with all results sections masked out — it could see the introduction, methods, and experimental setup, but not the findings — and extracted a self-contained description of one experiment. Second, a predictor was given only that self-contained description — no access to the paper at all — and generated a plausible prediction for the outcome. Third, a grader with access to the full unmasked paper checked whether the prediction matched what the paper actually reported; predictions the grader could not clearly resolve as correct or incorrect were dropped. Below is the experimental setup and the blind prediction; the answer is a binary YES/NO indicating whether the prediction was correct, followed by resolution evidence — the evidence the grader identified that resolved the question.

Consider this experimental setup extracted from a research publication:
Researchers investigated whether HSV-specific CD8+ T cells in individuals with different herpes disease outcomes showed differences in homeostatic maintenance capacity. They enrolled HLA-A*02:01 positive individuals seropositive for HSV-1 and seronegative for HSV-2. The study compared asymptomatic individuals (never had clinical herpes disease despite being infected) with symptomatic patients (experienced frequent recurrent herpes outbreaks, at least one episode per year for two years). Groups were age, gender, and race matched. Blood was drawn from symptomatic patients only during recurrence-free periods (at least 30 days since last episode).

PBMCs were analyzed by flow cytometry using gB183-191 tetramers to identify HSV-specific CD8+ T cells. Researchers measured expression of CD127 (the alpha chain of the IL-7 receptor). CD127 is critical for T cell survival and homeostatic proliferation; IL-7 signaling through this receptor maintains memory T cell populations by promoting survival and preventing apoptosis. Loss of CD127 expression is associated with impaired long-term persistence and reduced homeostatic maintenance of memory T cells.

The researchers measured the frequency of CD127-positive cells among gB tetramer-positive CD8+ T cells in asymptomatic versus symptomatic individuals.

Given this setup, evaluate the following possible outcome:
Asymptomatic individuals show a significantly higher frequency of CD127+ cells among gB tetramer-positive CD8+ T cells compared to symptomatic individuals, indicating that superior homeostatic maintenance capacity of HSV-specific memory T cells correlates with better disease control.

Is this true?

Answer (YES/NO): YES